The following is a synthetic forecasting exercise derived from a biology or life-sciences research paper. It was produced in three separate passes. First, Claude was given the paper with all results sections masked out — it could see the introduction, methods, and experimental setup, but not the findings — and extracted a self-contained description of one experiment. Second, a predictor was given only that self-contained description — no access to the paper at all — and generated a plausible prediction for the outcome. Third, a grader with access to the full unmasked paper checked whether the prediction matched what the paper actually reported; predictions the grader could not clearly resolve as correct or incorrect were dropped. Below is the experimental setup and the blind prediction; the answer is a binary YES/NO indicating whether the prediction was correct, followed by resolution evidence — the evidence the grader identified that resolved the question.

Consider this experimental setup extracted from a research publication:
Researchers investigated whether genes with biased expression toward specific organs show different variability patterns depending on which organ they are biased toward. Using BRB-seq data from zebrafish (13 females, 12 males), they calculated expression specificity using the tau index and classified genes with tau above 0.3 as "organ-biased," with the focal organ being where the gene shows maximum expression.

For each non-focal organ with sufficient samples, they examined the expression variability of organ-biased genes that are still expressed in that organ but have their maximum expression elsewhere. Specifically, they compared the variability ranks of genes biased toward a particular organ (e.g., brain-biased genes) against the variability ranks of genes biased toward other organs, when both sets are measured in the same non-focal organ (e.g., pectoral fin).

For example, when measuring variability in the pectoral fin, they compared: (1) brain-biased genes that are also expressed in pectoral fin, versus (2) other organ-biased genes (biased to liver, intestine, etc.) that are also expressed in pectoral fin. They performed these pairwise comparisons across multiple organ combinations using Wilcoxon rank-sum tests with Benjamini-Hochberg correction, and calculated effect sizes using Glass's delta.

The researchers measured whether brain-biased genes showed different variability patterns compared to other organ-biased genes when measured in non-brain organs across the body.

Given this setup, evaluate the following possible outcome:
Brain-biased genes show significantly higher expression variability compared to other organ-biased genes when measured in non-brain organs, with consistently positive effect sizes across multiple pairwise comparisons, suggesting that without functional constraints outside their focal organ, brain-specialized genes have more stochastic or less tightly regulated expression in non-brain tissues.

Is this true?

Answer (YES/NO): NO